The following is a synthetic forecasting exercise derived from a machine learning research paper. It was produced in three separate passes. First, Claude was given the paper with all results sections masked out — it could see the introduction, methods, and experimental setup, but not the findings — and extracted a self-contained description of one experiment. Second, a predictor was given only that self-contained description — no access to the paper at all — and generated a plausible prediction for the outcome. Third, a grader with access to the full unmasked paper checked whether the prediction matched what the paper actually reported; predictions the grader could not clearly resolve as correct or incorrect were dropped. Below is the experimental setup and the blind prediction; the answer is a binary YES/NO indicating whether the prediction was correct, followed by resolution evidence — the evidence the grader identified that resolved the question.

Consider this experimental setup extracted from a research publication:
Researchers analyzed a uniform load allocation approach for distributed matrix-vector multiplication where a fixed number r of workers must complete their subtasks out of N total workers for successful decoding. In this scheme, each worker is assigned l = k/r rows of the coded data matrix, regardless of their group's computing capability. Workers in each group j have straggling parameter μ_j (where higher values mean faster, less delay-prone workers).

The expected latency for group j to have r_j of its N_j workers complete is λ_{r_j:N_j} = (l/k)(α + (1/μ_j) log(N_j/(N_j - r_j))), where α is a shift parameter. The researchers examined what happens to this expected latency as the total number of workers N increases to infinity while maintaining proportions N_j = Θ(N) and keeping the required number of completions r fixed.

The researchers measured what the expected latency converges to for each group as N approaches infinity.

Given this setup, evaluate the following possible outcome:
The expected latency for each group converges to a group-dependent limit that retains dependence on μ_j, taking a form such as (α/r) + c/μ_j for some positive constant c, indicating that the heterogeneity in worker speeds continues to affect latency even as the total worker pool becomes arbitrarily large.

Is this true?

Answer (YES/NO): NO